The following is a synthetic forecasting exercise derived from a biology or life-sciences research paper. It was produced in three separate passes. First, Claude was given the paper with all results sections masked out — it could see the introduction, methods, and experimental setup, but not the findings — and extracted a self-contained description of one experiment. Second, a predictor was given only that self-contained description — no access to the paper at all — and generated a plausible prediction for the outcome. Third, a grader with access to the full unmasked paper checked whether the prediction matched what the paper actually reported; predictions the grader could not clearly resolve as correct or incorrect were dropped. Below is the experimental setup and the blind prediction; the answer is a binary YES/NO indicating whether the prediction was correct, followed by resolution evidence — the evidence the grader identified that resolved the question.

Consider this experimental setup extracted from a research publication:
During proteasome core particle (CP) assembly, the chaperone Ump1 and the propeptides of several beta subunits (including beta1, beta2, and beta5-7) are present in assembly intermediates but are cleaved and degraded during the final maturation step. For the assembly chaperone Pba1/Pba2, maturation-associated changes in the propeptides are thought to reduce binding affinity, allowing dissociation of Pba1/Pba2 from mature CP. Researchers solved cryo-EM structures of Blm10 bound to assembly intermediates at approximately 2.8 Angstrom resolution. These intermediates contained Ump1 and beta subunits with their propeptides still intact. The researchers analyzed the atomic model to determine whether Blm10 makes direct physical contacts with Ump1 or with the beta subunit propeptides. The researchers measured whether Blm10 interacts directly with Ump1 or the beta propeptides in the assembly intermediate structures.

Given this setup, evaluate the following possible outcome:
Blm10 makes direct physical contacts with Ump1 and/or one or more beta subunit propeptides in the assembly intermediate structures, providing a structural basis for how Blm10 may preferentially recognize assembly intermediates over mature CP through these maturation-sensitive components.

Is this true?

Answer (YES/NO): NO